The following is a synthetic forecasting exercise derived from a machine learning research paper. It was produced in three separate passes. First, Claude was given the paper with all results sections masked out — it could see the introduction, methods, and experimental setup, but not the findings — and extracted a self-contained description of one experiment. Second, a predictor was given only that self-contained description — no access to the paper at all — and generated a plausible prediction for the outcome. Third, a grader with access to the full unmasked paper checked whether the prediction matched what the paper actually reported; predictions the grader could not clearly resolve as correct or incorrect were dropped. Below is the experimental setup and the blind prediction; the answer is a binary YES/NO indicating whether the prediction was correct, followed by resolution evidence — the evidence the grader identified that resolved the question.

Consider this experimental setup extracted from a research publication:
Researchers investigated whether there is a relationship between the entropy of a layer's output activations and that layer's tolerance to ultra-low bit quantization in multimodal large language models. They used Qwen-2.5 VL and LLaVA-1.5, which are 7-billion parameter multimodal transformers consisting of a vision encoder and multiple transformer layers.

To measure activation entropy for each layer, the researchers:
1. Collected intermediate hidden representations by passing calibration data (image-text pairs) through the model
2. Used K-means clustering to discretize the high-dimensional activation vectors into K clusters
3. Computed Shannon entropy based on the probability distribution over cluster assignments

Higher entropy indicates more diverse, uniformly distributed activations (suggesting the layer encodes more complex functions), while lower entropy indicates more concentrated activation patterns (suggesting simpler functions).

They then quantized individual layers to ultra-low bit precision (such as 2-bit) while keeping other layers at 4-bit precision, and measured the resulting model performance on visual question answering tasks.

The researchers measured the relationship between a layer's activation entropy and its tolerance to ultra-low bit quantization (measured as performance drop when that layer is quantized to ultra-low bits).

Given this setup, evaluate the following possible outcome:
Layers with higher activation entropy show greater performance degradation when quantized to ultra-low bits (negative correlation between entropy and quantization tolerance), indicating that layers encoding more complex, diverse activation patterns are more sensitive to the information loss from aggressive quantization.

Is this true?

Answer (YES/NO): YES